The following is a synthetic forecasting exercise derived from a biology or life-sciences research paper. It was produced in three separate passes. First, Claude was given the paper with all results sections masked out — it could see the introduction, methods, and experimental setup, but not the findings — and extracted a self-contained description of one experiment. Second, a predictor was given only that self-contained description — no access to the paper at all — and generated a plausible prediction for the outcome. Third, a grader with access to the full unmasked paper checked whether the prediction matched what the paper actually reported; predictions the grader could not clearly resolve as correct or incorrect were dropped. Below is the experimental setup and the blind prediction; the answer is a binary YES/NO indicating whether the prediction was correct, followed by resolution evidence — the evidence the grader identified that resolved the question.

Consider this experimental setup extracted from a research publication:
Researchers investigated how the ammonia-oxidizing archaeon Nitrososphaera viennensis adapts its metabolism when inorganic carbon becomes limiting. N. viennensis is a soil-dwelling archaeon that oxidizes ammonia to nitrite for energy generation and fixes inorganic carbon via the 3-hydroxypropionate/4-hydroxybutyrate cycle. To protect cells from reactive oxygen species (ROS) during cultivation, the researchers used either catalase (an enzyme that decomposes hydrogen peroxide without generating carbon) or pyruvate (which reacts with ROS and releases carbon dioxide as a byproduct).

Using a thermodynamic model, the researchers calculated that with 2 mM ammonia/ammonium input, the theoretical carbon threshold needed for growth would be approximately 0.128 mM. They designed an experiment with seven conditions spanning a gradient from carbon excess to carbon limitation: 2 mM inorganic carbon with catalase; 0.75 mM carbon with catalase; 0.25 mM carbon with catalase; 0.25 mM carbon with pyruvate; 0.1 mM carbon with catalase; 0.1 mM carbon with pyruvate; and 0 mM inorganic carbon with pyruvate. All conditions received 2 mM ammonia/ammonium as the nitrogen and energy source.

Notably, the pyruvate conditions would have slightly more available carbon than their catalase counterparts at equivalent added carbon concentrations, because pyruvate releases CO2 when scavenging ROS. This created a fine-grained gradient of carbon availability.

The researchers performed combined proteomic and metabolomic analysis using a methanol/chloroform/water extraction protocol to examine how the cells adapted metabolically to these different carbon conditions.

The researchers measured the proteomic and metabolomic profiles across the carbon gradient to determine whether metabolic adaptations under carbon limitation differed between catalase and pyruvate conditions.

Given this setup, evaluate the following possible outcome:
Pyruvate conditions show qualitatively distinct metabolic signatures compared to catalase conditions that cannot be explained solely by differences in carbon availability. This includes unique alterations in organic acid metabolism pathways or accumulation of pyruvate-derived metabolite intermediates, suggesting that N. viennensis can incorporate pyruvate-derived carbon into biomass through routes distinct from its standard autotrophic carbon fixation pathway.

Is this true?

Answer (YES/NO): NO